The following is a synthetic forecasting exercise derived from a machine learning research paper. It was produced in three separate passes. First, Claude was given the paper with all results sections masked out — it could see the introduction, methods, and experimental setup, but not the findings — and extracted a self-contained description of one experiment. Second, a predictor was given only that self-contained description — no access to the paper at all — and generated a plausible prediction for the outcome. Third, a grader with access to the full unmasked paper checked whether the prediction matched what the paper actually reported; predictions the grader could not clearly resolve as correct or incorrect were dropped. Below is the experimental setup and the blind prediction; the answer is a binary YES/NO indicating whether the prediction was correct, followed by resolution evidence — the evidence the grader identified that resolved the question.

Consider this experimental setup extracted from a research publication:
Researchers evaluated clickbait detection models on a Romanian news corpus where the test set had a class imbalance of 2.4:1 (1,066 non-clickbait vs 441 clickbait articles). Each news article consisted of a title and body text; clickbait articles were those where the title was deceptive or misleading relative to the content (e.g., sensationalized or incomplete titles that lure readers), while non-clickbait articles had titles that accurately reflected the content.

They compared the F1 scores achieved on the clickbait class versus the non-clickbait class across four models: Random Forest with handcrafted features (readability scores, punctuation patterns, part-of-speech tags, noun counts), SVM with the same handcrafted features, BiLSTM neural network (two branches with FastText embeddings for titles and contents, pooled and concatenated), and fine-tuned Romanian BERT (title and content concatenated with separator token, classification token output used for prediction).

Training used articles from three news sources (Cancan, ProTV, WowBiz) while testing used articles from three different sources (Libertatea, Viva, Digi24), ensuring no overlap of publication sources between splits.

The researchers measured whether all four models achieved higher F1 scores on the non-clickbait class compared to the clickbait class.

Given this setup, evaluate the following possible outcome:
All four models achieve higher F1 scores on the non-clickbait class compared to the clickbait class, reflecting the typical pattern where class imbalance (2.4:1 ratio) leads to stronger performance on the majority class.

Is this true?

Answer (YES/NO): YES